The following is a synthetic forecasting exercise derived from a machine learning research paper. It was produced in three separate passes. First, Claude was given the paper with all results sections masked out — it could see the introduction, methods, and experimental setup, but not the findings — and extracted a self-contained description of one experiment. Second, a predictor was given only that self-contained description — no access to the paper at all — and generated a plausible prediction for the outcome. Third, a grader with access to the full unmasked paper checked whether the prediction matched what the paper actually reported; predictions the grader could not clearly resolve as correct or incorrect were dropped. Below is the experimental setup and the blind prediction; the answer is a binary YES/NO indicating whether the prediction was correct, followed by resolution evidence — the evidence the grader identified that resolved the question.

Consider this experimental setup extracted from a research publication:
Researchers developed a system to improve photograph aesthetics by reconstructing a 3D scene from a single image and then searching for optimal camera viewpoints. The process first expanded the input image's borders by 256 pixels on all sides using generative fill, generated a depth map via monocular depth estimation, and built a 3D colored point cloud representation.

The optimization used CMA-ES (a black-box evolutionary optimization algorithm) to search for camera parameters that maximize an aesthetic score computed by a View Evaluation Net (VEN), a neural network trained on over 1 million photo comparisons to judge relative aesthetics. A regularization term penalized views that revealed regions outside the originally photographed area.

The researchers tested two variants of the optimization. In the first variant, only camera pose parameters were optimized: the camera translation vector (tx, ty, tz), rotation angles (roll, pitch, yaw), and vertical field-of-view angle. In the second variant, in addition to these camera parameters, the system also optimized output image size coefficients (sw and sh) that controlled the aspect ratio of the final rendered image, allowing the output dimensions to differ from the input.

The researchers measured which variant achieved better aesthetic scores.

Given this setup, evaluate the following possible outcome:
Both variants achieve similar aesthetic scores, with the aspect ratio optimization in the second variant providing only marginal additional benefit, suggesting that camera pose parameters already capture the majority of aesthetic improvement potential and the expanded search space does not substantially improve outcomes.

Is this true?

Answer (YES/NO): NO